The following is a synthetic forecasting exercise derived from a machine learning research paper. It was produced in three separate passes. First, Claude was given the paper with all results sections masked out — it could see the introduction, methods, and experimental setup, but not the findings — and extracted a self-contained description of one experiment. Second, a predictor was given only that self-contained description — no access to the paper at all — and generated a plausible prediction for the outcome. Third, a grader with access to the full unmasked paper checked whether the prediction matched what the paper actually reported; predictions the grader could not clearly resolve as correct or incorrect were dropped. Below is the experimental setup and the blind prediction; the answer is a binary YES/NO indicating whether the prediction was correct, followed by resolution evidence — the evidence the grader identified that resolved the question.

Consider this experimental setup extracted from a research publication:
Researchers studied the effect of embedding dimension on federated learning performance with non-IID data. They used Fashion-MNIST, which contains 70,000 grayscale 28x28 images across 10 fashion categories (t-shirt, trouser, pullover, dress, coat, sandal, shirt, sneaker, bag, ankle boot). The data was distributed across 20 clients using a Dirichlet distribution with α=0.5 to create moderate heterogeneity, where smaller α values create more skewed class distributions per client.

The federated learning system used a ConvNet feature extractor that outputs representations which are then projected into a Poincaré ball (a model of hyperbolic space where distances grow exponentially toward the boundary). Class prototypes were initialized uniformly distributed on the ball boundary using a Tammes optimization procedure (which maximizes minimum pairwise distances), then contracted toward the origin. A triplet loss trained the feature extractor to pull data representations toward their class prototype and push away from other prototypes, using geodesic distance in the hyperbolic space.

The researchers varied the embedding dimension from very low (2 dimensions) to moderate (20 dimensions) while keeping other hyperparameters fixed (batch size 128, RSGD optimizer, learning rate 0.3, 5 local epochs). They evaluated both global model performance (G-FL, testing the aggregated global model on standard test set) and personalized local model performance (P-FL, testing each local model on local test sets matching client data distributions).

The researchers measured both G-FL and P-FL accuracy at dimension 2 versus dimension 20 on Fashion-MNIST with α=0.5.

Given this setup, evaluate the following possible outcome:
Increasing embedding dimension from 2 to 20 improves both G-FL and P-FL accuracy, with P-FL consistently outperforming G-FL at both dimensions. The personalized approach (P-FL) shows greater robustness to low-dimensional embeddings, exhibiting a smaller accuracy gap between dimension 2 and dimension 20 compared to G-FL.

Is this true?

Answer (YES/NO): NO